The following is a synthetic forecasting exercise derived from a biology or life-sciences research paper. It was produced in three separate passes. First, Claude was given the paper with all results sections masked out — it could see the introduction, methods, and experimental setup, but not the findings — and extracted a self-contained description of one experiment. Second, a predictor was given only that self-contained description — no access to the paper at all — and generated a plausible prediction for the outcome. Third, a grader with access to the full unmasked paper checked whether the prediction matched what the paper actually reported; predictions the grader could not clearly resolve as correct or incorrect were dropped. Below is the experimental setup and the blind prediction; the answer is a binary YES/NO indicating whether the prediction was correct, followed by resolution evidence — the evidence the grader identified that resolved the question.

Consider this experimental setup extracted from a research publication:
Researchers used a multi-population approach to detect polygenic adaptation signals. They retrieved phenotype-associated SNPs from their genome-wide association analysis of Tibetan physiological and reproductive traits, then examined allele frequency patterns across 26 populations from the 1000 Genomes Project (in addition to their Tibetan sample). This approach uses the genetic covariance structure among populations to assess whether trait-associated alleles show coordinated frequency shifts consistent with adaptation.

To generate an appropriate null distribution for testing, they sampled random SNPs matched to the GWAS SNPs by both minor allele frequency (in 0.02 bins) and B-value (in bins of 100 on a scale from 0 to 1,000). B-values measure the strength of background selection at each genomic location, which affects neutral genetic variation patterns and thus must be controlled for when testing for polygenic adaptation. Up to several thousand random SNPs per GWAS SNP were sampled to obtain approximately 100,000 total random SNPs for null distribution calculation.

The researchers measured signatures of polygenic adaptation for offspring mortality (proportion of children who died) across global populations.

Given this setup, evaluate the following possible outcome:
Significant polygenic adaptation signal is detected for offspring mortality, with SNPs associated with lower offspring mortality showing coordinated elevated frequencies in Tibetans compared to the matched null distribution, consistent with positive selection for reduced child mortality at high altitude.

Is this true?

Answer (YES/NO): YES